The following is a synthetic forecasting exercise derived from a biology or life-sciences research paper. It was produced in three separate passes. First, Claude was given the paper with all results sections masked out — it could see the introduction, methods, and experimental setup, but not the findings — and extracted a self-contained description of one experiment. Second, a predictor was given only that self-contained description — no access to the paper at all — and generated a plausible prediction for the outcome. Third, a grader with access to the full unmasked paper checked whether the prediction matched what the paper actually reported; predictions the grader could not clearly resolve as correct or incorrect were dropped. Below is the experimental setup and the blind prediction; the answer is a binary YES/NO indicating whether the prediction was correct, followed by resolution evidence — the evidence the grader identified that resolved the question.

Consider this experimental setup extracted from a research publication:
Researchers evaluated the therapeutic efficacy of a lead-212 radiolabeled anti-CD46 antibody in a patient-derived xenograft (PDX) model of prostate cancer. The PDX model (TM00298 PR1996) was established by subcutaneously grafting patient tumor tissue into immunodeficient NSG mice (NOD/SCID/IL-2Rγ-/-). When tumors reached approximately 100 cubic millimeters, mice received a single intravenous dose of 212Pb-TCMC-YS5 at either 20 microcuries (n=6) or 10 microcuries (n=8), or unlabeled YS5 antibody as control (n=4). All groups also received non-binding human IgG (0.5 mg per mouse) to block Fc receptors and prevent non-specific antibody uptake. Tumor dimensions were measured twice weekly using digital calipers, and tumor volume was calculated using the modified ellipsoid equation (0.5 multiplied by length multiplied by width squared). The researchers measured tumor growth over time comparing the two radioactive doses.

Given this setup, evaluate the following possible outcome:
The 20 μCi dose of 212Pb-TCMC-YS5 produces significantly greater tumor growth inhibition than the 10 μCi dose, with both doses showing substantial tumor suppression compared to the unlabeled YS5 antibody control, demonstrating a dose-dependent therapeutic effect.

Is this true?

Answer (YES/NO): NO